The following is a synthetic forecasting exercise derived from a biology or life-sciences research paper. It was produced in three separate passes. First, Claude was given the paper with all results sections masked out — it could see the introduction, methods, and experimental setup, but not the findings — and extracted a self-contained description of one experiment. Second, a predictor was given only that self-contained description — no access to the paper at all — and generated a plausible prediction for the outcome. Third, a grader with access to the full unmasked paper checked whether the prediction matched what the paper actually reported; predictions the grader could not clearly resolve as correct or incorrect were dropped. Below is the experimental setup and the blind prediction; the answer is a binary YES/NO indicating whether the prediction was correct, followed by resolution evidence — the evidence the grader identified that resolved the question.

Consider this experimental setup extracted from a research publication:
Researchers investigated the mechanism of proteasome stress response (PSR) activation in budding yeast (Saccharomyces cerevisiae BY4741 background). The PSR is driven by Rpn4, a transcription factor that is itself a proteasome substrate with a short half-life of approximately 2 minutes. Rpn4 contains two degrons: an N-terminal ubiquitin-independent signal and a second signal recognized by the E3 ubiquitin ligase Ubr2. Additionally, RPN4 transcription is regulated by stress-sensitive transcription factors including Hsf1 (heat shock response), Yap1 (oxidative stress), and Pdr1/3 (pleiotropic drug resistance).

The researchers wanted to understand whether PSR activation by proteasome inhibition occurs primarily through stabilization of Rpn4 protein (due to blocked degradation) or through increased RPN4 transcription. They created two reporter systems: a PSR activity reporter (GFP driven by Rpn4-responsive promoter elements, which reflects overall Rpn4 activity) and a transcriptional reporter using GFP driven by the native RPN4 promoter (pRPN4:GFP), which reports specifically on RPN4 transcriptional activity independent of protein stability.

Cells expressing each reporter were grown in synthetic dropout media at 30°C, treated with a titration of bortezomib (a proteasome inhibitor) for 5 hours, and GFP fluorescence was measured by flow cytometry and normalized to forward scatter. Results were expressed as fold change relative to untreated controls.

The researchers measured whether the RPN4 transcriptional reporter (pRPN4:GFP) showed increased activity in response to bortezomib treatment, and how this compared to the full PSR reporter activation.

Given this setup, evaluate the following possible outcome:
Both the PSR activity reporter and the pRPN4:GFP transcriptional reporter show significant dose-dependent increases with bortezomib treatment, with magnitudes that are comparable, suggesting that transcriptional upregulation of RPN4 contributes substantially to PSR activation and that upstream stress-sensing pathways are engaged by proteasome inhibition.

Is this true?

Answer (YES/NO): NO